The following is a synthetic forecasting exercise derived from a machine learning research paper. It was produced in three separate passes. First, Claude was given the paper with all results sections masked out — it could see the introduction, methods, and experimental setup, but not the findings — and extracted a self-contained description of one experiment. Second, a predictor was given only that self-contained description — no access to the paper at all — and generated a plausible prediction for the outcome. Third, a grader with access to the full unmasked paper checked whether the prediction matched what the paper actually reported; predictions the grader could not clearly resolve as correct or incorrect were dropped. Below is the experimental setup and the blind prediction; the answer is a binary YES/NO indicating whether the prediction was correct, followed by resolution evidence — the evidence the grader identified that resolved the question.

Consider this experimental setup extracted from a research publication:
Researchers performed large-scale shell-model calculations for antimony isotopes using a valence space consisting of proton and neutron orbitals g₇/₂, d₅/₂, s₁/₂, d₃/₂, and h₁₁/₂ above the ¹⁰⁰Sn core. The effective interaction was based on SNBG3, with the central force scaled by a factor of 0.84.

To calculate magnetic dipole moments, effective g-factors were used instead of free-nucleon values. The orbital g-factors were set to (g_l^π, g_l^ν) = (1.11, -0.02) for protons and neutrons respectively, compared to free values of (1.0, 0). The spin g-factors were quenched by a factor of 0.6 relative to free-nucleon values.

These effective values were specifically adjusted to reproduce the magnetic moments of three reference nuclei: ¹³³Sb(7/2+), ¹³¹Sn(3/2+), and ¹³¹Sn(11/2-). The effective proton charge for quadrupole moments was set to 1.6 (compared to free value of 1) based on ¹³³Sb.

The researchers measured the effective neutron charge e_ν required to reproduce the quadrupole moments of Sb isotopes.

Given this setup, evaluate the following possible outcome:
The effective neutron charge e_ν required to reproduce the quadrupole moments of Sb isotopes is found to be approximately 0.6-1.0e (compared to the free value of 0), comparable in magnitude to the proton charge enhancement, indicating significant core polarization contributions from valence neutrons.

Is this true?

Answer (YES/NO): NO